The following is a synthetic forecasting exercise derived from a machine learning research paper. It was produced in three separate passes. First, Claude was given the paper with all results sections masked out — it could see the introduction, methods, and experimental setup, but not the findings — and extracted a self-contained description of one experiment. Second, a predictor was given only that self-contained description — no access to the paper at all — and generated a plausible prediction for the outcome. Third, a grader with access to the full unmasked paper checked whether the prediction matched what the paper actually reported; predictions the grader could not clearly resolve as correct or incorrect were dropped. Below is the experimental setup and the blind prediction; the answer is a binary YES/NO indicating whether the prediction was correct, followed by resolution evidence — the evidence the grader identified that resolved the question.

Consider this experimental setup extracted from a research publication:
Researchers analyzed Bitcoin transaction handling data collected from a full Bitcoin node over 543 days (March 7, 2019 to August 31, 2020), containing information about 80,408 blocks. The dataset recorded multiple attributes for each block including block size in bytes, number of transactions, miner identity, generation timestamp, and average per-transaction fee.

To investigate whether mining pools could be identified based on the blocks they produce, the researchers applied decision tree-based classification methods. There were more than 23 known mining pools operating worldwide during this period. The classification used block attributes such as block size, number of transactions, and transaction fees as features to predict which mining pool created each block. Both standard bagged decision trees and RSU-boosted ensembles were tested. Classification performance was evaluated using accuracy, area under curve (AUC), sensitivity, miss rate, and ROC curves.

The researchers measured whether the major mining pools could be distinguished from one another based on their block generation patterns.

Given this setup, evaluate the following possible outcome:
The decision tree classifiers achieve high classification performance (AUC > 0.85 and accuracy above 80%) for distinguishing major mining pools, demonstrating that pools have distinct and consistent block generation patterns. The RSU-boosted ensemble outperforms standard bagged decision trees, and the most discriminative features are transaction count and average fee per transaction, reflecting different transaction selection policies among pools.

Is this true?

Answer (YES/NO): NO